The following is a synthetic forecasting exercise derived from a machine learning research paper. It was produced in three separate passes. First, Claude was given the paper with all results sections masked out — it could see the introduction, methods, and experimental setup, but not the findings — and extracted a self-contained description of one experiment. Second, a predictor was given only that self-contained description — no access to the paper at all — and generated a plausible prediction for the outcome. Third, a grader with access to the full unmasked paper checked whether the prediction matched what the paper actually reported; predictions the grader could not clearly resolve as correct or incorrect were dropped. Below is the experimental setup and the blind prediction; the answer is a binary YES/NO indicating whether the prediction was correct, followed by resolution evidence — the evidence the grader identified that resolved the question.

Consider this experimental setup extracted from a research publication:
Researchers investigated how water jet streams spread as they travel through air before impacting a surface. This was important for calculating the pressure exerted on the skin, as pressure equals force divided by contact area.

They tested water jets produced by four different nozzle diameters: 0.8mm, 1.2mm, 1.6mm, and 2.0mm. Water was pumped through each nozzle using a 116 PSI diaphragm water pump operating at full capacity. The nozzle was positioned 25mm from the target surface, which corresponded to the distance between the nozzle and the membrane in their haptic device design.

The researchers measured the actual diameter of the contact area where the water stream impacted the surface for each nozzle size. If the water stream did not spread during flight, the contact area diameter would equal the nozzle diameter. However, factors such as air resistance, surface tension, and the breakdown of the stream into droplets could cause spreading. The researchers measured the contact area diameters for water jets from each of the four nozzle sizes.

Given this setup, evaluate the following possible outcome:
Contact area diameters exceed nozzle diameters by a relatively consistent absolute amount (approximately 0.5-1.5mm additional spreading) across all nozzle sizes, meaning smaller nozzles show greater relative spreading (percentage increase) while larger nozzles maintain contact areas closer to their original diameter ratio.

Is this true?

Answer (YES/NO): NO